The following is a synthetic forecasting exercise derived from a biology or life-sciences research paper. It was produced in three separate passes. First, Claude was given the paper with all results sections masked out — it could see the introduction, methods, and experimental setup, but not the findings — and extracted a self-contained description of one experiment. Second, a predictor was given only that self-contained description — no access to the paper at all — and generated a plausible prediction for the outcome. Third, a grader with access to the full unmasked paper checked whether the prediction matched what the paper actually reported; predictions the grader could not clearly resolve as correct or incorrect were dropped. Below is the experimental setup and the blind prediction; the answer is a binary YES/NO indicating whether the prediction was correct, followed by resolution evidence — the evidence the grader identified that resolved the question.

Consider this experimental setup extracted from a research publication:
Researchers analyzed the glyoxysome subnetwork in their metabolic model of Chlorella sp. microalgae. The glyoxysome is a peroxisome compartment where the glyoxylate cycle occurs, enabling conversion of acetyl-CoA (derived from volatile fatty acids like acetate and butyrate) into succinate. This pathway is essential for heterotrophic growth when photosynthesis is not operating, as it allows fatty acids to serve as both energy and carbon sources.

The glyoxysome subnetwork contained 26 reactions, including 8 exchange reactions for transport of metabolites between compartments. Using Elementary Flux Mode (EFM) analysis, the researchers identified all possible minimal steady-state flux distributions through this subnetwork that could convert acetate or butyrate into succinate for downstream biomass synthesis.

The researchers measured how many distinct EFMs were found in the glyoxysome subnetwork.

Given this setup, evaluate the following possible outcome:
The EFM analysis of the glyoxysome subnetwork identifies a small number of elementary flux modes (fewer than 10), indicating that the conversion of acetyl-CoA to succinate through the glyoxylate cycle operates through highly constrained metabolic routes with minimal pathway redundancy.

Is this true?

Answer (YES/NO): YES